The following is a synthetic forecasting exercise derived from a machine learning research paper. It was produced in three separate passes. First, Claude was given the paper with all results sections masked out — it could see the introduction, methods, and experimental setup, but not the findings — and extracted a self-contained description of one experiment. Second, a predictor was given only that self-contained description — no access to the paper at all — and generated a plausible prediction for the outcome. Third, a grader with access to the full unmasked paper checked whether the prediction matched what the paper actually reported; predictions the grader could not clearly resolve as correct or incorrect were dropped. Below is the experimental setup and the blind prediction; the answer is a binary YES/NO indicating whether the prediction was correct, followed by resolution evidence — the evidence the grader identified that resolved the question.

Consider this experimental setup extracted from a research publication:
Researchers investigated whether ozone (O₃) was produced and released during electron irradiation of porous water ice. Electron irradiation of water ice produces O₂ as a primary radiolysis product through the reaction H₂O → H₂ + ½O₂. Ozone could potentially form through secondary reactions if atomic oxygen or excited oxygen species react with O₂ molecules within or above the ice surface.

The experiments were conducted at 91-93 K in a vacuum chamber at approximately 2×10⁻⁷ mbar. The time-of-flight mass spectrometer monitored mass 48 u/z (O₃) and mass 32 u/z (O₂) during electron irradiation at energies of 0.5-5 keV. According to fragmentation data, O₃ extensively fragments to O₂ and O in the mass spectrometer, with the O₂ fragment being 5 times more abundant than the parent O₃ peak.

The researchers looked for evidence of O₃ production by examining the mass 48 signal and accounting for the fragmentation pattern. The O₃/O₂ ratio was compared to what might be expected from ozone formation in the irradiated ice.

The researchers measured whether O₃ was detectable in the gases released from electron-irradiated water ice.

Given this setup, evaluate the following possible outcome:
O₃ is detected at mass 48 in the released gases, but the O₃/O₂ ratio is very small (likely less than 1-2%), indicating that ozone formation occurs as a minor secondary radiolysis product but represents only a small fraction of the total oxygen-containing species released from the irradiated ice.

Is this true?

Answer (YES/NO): NO